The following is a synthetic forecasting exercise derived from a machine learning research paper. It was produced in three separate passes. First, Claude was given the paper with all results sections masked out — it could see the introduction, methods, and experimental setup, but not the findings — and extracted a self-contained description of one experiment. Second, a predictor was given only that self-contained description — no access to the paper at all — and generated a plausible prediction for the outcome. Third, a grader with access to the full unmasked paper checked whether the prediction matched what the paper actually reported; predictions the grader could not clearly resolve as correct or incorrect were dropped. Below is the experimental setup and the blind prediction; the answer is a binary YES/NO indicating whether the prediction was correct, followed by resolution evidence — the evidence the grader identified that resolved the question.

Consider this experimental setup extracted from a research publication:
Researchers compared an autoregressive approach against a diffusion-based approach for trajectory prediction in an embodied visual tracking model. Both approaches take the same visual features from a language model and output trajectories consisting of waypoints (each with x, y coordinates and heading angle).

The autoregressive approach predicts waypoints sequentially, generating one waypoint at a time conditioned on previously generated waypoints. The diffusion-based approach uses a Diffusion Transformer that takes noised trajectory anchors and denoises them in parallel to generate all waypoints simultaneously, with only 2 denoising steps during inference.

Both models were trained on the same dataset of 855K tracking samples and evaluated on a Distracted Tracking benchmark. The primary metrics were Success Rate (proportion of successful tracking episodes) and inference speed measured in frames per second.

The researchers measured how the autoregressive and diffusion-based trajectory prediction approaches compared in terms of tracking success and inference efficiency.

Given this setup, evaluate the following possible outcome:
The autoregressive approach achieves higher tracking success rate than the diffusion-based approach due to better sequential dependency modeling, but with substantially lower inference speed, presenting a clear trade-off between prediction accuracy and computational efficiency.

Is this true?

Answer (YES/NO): NO